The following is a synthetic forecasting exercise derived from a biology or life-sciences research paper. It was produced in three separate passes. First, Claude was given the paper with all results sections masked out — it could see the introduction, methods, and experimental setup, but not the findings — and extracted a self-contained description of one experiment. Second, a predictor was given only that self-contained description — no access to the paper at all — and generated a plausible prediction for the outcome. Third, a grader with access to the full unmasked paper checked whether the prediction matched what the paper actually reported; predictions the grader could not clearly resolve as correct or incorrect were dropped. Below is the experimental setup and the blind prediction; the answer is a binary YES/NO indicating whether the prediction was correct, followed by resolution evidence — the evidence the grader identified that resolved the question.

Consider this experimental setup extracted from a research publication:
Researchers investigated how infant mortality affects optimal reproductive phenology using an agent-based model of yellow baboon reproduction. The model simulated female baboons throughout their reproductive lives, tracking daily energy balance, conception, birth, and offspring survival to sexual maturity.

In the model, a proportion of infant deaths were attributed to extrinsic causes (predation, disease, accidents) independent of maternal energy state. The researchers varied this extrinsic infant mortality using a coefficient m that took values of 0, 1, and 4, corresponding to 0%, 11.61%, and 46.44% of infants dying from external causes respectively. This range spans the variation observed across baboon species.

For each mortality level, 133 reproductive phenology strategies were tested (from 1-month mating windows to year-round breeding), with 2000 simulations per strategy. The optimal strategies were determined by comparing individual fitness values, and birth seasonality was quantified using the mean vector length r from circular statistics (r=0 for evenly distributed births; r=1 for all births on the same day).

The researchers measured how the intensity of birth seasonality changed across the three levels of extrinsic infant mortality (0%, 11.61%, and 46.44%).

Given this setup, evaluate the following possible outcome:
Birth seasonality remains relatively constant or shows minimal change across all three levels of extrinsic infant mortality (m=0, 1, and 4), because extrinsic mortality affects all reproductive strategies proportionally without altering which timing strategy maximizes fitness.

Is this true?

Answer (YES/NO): YES